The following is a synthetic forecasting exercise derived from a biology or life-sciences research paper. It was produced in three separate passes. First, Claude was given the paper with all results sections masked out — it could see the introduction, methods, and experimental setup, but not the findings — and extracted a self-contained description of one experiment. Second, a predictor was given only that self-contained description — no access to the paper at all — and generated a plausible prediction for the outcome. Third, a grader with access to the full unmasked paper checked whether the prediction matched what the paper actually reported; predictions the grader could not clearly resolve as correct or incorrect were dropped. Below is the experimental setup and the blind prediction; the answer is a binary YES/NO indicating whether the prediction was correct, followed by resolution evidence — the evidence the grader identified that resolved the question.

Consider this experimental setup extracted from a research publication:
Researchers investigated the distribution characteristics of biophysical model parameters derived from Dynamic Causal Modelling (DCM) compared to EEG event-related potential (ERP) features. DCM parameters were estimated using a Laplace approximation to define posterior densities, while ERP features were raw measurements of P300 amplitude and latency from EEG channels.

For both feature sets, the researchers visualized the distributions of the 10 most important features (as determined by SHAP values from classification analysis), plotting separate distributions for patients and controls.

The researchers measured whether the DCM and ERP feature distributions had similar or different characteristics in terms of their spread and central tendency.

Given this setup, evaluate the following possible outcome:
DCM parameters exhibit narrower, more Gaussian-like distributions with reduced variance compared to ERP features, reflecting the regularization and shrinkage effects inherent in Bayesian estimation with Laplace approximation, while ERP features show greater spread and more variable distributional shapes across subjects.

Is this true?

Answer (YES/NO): YES